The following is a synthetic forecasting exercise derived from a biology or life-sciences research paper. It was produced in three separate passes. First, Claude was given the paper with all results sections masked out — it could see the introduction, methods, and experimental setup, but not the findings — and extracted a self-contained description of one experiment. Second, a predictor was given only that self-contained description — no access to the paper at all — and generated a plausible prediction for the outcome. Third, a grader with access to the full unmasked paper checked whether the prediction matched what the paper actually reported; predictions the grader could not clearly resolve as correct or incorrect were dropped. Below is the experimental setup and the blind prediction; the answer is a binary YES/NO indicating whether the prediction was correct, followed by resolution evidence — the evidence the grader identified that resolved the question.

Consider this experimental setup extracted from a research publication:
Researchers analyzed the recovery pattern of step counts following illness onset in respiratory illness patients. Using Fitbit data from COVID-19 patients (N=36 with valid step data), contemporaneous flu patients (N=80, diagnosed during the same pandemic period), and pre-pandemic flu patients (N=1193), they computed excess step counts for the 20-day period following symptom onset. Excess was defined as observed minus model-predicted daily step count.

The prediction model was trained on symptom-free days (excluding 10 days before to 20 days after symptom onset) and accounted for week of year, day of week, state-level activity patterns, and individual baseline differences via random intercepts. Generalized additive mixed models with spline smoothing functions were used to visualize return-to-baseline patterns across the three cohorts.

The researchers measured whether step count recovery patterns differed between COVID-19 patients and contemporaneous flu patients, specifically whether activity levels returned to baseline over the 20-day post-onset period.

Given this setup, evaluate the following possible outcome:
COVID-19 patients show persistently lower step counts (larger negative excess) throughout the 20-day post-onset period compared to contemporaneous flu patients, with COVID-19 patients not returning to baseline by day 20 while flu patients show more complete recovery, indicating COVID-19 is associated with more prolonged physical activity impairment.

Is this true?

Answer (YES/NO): YES